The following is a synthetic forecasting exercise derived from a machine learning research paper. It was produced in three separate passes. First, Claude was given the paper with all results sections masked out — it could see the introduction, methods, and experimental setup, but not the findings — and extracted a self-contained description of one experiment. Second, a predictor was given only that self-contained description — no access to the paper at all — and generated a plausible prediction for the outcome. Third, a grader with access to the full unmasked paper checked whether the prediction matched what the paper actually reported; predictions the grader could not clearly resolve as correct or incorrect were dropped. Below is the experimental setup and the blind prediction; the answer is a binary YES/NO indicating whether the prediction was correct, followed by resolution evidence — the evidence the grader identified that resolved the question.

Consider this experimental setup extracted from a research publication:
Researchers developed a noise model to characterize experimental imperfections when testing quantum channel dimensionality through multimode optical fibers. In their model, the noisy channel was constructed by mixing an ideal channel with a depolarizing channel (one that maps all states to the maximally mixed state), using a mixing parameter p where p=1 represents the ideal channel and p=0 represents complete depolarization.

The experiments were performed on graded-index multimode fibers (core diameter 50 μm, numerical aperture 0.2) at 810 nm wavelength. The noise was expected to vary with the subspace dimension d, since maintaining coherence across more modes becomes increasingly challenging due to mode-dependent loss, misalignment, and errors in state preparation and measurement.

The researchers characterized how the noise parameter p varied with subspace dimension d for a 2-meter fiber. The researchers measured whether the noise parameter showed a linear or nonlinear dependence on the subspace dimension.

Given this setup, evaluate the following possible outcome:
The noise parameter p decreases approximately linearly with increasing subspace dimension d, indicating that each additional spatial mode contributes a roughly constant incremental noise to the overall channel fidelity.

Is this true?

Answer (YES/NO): NO